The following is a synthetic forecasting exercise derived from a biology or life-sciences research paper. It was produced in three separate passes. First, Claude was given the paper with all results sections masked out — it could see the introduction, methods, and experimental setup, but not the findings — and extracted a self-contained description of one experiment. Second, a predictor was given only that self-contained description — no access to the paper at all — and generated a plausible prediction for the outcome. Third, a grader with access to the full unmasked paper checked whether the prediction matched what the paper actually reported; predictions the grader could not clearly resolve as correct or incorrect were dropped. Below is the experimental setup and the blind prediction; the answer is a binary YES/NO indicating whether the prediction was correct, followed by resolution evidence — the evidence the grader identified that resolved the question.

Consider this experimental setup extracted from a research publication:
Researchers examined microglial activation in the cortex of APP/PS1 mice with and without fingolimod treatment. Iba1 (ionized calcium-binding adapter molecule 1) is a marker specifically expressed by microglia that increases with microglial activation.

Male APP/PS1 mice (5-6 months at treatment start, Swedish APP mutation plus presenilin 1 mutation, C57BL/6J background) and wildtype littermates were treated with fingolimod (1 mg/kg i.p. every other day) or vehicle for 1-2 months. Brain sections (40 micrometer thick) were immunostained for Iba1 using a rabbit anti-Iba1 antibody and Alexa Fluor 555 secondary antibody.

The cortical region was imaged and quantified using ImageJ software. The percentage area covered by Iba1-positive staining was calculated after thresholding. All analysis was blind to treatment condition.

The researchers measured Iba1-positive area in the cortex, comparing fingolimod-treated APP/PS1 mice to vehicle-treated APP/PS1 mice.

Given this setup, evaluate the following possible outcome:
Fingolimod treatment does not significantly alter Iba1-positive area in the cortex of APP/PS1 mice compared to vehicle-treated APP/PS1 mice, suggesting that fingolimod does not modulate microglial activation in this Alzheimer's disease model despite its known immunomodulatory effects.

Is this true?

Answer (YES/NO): NO